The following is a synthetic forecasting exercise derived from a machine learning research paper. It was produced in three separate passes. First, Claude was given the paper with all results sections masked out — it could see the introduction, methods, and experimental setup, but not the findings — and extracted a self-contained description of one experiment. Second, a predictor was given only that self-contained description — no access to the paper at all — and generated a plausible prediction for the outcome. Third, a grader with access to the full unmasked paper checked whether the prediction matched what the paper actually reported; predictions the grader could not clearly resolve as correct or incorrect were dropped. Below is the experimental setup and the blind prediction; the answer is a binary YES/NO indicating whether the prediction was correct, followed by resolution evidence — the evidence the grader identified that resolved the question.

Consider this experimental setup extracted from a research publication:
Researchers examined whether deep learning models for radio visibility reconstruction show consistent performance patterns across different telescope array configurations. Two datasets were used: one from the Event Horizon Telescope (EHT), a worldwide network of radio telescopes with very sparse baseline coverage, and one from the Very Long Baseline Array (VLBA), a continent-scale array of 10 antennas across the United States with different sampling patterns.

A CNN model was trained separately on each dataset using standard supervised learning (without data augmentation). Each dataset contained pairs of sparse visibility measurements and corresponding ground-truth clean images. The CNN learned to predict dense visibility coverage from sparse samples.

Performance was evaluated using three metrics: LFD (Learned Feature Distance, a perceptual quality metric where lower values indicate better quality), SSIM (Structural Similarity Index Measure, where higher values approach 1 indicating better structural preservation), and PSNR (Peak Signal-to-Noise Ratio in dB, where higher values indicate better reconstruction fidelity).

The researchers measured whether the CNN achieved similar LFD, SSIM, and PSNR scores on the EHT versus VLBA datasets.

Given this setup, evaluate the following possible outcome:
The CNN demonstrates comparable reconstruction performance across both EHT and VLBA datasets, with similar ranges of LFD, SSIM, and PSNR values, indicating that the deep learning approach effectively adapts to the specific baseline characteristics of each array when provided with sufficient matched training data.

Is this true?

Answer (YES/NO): YES